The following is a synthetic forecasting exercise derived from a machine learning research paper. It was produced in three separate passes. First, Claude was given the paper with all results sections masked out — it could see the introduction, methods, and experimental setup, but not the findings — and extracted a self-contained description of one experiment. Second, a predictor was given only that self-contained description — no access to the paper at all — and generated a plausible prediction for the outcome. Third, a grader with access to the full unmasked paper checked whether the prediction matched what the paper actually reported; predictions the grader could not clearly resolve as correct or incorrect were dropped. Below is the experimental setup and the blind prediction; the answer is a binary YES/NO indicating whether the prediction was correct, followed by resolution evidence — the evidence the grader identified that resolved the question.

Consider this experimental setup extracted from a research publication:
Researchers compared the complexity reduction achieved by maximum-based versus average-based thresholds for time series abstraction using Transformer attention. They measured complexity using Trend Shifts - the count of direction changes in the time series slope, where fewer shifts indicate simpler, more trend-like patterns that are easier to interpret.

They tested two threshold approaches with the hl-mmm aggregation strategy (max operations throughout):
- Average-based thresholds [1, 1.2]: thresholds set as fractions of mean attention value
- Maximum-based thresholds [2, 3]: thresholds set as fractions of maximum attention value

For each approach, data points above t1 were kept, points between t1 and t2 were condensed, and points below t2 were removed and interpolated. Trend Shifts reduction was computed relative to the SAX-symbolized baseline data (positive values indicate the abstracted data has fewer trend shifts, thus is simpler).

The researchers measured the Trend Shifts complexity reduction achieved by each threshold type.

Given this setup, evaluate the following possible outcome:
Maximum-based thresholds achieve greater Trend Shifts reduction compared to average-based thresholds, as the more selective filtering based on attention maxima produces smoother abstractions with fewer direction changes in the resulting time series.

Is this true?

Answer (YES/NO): NO